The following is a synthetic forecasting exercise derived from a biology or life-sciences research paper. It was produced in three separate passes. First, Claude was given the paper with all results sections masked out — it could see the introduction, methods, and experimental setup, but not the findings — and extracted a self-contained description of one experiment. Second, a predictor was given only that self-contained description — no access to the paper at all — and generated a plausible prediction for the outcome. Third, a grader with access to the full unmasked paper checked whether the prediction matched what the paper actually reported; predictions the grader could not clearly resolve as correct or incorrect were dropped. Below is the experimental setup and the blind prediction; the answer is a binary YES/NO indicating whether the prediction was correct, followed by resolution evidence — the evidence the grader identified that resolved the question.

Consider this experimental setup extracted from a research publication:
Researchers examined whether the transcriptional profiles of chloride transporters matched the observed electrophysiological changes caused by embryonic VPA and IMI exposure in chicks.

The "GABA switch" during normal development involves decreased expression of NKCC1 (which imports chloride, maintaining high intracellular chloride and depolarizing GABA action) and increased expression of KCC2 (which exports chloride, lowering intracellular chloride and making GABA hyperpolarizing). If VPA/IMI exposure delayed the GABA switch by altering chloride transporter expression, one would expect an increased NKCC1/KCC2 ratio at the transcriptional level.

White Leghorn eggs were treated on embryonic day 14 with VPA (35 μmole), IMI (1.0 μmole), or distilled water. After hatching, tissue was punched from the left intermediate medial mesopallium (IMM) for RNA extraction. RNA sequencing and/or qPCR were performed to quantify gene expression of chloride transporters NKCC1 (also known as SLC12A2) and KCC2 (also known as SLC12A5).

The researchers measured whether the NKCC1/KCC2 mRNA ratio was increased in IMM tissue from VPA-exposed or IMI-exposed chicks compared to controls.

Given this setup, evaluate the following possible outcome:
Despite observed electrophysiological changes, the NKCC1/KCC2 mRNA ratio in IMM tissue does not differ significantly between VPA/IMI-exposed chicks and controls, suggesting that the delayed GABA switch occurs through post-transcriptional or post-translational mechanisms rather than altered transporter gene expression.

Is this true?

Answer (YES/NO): YES